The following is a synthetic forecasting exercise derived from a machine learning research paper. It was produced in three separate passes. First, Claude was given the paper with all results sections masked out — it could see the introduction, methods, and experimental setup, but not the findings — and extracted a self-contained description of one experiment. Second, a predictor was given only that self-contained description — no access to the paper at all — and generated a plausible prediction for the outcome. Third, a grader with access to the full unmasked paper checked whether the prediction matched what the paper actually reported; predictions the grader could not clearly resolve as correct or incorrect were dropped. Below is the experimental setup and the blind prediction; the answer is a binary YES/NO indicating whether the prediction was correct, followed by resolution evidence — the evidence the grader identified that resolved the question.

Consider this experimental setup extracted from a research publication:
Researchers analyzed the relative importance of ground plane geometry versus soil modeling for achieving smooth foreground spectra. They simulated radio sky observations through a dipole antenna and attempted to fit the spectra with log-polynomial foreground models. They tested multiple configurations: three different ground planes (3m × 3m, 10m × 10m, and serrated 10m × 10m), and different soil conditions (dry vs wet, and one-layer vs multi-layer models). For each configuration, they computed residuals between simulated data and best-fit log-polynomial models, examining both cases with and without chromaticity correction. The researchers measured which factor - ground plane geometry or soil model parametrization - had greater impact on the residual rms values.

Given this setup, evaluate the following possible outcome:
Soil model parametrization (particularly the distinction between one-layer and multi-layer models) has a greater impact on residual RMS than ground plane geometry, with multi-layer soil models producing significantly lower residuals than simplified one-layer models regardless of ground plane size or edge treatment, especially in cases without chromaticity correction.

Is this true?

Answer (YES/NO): NO